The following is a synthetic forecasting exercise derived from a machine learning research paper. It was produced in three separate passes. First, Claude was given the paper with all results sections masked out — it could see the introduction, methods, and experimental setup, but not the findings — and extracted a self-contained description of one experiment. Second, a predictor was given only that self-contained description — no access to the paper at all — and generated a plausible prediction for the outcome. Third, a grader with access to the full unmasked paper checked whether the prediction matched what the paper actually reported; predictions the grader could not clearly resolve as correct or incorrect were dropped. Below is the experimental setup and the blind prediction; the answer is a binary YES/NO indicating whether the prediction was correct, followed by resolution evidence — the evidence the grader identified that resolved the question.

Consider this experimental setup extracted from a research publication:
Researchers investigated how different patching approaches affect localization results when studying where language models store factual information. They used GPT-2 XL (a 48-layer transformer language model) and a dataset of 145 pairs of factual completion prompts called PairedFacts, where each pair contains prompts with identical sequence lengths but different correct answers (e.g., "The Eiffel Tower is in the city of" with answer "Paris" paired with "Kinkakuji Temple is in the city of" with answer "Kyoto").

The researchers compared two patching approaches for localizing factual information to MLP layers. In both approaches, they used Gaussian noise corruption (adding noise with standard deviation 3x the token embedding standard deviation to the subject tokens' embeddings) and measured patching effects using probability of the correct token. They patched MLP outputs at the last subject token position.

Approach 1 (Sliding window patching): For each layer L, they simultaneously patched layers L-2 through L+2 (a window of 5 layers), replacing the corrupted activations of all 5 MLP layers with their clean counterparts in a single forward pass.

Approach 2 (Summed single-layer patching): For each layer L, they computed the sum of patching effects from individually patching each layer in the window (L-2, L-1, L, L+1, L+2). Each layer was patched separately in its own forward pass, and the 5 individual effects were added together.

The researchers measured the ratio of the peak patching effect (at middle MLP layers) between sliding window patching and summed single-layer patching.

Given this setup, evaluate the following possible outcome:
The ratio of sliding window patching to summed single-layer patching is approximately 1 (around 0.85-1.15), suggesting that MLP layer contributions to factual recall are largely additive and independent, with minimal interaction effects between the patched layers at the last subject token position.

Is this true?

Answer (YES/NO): NO